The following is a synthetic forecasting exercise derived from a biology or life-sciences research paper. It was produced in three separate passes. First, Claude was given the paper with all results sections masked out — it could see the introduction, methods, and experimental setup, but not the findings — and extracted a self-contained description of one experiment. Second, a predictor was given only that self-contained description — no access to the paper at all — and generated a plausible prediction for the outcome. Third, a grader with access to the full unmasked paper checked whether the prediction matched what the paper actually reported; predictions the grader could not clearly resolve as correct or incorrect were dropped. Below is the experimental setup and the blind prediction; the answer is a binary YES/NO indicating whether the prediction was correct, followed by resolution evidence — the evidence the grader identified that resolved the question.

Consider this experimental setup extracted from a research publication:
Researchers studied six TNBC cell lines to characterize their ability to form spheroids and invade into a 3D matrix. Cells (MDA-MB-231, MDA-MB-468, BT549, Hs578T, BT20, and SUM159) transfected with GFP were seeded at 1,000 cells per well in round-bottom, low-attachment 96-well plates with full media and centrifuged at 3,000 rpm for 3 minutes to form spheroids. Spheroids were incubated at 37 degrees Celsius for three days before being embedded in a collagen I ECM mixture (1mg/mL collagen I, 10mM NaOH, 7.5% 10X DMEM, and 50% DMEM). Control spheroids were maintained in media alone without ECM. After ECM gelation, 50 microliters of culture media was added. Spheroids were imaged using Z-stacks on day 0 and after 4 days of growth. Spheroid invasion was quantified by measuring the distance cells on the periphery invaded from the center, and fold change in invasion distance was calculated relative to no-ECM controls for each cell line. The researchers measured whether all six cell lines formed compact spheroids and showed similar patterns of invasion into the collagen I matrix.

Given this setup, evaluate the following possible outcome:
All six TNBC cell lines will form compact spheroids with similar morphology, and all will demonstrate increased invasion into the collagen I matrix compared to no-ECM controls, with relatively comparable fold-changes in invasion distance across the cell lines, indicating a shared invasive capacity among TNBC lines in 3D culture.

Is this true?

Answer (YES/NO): NO